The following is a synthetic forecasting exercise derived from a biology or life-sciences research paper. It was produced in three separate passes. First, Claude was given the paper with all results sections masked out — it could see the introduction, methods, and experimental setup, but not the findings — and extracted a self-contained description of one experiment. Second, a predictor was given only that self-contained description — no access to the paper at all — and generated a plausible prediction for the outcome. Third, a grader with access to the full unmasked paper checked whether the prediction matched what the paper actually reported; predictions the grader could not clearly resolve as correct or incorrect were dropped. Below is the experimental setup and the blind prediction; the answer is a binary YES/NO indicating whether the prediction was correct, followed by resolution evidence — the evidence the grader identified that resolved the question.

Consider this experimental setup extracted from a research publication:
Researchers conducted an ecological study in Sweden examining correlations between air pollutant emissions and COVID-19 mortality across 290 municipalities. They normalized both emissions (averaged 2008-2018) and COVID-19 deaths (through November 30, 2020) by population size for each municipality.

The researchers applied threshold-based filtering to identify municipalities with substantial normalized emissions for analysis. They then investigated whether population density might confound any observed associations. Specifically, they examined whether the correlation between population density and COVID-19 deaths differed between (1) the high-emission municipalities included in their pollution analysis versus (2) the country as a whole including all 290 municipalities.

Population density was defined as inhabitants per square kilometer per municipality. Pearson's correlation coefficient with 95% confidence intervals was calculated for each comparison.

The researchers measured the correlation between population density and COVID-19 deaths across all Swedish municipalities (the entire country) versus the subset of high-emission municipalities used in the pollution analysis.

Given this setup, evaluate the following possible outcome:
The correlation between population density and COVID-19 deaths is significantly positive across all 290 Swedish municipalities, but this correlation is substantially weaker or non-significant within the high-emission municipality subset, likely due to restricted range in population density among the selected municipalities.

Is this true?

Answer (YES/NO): NO